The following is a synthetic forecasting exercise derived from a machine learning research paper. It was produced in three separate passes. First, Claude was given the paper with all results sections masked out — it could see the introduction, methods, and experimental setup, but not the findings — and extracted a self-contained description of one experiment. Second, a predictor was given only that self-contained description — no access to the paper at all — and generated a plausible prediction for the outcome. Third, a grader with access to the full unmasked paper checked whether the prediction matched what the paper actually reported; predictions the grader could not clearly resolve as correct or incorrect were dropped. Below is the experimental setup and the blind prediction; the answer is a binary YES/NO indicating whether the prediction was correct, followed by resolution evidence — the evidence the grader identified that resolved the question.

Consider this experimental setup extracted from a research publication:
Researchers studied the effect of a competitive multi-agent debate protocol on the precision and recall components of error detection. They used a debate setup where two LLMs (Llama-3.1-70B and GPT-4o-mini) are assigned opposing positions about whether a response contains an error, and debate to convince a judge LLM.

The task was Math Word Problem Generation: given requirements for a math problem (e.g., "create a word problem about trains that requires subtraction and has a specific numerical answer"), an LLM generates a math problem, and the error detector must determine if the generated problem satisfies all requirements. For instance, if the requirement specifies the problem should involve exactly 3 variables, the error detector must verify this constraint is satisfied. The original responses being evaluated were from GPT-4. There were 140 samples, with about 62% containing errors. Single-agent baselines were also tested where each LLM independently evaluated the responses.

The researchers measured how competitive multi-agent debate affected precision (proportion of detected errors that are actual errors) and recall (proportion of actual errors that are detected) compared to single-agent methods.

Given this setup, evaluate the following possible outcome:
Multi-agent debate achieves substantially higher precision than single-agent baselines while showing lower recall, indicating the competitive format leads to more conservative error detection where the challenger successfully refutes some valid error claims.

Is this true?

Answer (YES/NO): NO